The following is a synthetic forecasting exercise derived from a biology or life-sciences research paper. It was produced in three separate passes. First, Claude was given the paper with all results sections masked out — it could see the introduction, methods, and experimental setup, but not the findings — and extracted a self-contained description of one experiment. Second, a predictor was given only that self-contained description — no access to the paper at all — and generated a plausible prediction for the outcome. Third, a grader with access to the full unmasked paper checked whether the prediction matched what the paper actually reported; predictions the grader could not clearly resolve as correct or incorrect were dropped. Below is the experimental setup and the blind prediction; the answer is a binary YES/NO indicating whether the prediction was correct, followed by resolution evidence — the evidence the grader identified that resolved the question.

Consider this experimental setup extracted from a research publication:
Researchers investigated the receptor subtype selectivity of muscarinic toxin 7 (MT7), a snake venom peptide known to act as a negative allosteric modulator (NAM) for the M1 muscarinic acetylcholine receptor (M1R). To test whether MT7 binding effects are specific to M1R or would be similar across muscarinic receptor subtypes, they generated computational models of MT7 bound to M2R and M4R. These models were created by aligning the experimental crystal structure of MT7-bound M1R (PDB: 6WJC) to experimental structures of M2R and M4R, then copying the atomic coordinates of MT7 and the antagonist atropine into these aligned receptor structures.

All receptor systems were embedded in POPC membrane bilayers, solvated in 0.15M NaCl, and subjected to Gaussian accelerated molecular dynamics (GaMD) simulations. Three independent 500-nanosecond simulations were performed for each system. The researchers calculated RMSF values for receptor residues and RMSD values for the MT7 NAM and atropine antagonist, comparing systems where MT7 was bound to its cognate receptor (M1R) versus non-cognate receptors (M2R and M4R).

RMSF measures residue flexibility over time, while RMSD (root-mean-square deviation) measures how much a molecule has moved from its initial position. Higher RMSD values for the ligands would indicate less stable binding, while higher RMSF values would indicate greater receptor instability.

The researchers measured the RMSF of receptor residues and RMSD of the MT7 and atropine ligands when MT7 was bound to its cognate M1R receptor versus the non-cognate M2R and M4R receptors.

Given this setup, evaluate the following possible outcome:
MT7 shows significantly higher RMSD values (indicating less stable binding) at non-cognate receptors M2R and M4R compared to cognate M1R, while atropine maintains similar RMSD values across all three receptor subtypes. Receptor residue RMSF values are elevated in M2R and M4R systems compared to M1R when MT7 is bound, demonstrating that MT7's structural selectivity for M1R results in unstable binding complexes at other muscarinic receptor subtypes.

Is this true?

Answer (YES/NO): NO